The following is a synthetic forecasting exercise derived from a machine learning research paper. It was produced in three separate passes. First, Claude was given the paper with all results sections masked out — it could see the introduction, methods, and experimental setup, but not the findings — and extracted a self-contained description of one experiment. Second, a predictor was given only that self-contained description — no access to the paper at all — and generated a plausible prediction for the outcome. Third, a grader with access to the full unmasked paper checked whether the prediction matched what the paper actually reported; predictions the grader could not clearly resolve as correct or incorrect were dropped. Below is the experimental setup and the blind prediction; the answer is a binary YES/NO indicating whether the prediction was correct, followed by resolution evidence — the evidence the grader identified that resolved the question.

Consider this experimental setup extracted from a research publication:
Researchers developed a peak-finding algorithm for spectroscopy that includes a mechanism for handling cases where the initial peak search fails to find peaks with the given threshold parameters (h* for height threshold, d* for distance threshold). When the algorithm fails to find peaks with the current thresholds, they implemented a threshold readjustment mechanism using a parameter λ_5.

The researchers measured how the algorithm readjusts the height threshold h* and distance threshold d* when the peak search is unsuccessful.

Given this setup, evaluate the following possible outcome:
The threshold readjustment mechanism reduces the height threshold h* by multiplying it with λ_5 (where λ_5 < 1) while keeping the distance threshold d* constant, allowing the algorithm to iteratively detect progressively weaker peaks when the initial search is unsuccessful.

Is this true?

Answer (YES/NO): NO